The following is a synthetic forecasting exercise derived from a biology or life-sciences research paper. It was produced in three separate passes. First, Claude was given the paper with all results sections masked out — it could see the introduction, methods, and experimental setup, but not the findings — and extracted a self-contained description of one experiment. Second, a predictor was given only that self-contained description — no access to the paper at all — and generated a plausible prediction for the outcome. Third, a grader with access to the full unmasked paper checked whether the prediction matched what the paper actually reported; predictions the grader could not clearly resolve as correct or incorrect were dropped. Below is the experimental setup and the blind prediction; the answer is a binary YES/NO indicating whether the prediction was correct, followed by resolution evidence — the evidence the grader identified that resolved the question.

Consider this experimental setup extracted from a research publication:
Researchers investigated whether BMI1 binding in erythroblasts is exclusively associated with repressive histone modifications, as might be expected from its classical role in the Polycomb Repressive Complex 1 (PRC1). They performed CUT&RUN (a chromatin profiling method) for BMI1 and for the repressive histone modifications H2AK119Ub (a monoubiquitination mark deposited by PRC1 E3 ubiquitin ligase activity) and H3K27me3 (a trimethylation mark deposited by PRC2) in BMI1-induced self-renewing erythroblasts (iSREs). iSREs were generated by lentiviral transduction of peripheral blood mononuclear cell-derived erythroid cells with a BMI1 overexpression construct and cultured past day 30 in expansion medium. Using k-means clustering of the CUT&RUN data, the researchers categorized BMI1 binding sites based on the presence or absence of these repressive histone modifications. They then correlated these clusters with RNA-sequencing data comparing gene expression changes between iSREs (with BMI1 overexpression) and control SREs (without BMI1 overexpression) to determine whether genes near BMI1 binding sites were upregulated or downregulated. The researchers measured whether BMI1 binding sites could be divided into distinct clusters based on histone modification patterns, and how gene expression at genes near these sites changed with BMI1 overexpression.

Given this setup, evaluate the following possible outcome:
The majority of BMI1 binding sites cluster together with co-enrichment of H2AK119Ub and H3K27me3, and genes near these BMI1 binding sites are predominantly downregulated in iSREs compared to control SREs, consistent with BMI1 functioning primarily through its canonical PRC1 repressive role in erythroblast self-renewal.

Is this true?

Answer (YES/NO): NO